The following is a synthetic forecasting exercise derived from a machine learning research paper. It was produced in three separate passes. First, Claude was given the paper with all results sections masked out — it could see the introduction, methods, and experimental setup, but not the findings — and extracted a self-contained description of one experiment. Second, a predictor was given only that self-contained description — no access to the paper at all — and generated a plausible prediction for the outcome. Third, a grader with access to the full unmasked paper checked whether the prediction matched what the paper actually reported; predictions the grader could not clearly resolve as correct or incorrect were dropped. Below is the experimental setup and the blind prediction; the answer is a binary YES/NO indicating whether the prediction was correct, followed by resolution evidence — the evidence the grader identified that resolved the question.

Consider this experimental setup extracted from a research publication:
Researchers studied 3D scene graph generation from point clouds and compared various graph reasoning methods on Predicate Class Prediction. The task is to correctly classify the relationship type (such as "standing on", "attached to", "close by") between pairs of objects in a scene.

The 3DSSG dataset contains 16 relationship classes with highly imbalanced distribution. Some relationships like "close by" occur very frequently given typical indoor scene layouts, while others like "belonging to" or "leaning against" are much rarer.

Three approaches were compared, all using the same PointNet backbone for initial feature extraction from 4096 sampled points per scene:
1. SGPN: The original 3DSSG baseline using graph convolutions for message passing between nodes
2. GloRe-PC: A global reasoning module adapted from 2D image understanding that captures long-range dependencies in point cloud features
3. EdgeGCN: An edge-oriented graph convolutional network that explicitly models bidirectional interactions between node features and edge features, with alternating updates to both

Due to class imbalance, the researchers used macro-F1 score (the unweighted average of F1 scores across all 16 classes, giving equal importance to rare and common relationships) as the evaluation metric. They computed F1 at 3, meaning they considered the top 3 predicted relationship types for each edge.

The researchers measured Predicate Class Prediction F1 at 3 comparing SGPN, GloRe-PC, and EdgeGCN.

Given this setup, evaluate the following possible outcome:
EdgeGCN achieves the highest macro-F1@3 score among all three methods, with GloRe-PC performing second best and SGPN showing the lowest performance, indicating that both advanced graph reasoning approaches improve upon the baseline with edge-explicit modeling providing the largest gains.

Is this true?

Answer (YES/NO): YES